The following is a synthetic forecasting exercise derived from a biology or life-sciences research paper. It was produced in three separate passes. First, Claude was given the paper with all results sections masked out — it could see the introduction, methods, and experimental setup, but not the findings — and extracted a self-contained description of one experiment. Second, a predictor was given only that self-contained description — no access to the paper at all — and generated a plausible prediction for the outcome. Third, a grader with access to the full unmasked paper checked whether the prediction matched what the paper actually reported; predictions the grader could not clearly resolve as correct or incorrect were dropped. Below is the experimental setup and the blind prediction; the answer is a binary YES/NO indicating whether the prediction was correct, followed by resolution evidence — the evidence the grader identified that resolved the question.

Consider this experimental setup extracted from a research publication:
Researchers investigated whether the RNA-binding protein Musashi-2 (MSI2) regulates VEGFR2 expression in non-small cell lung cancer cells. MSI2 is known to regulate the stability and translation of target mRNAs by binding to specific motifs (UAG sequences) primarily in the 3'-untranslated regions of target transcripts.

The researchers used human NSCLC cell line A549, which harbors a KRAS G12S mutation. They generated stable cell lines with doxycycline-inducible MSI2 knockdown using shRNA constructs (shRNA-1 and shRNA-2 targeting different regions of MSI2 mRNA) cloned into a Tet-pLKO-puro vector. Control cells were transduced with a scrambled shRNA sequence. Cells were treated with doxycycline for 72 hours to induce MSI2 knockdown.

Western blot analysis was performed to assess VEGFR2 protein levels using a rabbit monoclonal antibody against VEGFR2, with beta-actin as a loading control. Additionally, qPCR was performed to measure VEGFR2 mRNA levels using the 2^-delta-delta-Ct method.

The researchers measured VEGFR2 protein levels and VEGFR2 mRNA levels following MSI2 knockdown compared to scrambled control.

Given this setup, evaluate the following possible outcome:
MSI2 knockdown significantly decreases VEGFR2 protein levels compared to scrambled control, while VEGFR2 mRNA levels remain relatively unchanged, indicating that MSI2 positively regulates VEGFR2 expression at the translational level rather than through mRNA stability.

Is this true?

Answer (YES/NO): NO